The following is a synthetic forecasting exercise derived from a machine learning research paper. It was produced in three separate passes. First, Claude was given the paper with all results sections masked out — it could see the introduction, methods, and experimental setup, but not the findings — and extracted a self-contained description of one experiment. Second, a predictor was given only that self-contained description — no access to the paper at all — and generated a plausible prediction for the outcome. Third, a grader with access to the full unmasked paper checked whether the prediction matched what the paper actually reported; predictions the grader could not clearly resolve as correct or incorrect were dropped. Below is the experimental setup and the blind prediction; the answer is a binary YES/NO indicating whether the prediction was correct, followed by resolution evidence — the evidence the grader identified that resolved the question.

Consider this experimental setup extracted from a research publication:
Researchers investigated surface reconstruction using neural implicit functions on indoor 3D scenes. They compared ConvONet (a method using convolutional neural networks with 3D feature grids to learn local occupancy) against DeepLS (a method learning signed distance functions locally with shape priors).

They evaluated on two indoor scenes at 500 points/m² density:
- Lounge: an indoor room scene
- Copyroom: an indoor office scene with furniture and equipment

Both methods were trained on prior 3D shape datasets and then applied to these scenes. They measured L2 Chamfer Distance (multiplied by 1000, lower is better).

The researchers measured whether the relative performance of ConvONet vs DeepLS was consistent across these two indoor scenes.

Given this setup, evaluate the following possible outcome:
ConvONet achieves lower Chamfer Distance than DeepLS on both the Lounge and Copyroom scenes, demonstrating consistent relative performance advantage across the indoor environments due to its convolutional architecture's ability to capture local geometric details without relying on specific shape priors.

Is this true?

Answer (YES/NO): NO